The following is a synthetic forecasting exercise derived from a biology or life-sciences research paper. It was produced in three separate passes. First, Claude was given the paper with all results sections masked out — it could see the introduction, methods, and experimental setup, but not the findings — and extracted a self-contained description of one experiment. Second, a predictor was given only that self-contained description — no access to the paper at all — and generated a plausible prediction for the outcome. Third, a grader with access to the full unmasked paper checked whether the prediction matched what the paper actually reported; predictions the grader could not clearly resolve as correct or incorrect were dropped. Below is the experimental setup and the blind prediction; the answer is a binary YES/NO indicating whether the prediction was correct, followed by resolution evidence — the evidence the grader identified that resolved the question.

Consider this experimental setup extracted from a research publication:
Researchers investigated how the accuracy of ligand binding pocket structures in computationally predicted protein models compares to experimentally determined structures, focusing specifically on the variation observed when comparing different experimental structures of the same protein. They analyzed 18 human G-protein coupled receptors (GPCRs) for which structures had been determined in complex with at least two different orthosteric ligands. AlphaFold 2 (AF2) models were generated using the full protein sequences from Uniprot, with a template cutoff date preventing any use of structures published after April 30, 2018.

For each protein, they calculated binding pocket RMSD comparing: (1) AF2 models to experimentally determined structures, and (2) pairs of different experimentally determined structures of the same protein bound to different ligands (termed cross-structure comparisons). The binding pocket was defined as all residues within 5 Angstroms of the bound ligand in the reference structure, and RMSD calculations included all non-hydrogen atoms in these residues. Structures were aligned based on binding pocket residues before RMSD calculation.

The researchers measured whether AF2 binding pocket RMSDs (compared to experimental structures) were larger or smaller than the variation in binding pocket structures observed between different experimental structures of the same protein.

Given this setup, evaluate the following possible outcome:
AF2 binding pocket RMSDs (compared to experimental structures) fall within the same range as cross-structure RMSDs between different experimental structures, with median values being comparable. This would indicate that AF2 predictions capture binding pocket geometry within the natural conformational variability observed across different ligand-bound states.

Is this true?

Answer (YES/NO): YES